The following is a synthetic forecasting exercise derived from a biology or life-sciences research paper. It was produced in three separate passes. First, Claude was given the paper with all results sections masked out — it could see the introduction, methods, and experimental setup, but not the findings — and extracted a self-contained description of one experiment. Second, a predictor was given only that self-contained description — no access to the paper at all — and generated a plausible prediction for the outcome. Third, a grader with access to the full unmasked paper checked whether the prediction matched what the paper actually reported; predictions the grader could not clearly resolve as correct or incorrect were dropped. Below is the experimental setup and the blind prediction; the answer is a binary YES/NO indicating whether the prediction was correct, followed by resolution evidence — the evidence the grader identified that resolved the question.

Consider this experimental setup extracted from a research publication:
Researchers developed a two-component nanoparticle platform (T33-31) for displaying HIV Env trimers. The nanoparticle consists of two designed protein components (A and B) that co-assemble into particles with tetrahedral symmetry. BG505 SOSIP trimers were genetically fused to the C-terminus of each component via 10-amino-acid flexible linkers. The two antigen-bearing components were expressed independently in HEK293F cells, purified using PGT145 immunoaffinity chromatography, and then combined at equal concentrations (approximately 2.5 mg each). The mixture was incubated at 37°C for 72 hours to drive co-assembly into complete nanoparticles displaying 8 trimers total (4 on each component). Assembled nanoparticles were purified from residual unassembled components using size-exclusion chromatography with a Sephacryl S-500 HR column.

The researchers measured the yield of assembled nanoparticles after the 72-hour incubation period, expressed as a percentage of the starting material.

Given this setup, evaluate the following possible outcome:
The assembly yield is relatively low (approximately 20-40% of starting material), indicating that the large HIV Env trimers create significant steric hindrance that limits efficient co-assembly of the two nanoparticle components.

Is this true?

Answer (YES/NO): NO